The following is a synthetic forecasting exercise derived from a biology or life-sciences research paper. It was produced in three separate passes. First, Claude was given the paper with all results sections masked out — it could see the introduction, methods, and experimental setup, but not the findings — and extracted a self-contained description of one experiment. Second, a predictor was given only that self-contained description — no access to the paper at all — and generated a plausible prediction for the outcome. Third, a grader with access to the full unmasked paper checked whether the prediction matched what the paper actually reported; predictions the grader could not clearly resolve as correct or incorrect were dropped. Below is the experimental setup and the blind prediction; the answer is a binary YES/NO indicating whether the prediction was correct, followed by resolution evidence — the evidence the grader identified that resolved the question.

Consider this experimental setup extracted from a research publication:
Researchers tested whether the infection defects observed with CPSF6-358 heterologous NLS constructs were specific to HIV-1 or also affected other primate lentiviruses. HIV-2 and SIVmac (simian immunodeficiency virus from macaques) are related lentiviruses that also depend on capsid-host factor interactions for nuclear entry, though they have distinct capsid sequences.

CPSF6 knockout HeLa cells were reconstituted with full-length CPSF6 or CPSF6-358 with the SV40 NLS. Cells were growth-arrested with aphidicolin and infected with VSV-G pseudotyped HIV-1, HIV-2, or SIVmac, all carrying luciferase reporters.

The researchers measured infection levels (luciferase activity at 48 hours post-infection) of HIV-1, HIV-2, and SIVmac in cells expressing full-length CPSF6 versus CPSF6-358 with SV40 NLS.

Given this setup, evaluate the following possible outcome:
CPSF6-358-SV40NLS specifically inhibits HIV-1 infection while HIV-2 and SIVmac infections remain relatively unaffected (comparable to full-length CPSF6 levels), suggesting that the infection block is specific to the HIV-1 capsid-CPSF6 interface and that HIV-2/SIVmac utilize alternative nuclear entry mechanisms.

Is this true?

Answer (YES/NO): NO